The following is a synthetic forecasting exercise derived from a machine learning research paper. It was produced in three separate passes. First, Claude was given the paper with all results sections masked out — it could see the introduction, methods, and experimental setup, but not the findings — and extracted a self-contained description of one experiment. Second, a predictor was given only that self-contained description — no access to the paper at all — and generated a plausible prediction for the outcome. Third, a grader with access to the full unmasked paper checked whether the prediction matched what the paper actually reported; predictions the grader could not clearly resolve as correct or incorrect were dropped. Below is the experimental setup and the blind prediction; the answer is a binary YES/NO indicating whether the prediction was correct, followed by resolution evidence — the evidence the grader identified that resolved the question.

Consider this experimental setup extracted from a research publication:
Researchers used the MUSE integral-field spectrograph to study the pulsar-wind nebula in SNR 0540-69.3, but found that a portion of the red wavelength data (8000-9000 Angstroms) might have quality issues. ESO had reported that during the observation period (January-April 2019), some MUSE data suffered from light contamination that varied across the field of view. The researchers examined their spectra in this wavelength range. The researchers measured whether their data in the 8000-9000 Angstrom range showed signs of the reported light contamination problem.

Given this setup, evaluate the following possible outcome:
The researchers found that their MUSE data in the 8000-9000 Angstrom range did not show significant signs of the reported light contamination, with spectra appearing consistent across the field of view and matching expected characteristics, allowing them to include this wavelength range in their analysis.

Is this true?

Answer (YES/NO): NO